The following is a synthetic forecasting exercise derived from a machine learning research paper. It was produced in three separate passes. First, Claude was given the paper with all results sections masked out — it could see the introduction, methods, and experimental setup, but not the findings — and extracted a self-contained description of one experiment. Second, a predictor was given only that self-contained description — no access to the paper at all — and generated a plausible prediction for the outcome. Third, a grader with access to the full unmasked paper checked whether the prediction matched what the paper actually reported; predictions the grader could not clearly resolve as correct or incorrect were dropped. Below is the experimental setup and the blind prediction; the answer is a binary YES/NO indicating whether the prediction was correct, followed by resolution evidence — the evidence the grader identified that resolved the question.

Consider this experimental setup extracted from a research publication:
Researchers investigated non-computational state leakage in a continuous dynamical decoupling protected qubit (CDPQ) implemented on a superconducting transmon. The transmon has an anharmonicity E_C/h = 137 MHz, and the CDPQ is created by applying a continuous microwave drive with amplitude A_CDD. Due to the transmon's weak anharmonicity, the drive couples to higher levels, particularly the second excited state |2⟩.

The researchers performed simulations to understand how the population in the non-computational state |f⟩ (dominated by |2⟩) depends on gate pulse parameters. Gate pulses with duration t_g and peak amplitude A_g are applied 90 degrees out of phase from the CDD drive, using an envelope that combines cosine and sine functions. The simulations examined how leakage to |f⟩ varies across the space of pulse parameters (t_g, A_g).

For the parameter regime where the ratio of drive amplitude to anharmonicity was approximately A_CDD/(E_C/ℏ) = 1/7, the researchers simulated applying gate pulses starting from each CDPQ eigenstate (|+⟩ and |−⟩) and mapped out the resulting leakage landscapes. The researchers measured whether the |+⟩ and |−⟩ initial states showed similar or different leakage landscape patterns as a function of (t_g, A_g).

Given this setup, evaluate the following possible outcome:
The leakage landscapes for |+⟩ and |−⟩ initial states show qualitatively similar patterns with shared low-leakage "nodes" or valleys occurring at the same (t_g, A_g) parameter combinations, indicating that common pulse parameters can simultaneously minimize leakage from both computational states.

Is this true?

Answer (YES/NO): YES